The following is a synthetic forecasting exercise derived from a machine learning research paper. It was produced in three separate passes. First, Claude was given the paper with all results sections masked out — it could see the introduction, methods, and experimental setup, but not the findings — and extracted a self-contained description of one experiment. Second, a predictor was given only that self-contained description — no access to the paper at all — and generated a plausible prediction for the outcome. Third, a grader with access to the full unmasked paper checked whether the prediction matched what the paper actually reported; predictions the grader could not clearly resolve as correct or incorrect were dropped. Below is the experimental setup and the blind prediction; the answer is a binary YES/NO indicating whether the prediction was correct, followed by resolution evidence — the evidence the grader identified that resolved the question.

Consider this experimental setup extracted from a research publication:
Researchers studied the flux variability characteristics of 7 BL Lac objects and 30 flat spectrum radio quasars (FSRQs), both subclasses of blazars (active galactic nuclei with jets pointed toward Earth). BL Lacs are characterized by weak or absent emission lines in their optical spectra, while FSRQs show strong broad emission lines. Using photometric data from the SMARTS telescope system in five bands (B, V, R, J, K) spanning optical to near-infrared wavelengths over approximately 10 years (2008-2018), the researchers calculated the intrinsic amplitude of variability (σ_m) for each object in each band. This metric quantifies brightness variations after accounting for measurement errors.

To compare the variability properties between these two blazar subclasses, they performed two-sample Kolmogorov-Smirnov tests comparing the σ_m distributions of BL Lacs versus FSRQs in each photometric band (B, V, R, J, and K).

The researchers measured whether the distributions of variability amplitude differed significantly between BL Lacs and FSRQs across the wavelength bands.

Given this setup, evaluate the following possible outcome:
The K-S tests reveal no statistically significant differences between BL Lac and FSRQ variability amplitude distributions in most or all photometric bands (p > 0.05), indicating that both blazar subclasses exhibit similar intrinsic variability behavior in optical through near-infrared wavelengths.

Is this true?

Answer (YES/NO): YES